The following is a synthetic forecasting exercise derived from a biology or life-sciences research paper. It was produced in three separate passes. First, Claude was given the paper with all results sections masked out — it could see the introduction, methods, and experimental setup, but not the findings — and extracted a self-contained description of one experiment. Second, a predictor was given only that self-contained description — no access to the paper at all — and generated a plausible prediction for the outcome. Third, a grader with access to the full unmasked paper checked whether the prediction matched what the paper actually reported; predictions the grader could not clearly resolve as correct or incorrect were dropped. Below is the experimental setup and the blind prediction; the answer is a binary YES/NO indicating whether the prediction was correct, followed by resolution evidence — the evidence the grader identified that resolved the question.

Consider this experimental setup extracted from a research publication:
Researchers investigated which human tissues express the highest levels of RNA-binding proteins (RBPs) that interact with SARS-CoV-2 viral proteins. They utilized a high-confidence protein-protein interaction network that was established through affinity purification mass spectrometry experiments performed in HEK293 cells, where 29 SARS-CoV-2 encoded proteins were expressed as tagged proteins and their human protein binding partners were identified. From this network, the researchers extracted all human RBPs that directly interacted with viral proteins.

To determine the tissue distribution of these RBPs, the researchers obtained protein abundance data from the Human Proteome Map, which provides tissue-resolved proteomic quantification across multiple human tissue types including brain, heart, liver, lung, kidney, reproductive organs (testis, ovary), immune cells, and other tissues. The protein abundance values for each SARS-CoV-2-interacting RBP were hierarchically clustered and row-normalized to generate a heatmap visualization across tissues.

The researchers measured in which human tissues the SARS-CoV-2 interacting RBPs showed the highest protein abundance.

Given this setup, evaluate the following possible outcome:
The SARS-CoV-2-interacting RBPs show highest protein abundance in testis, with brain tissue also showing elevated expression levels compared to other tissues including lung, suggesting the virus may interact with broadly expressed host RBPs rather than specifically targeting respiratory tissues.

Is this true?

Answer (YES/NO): NO